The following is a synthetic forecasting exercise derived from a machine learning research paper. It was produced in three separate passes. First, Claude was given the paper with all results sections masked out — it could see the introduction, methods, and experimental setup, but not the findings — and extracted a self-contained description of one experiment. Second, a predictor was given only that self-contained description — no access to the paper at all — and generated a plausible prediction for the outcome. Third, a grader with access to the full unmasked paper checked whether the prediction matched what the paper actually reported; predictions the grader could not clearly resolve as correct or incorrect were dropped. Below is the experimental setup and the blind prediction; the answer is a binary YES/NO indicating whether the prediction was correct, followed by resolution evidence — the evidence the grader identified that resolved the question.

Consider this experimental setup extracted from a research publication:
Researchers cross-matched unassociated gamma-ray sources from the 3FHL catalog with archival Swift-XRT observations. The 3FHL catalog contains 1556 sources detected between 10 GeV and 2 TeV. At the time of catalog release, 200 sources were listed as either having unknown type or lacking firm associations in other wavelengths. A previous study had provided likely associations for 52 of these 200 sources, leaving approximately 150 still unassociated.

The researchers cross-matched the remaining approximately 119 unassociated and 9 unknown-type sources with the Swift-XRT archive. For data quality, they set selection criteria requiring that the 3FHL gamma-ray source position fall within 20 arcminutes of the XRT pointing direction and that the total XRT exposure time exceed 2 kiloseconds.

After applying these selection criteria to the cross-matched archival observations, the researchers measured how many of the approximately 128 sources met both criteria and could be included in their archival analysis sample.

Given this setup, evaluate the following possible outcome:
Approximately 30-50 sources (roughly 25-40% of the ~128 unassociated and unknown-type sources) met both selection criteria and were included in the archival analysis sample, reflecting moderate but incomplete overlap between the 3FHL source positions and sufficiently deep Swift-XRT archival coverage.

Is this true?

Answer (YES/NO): NO